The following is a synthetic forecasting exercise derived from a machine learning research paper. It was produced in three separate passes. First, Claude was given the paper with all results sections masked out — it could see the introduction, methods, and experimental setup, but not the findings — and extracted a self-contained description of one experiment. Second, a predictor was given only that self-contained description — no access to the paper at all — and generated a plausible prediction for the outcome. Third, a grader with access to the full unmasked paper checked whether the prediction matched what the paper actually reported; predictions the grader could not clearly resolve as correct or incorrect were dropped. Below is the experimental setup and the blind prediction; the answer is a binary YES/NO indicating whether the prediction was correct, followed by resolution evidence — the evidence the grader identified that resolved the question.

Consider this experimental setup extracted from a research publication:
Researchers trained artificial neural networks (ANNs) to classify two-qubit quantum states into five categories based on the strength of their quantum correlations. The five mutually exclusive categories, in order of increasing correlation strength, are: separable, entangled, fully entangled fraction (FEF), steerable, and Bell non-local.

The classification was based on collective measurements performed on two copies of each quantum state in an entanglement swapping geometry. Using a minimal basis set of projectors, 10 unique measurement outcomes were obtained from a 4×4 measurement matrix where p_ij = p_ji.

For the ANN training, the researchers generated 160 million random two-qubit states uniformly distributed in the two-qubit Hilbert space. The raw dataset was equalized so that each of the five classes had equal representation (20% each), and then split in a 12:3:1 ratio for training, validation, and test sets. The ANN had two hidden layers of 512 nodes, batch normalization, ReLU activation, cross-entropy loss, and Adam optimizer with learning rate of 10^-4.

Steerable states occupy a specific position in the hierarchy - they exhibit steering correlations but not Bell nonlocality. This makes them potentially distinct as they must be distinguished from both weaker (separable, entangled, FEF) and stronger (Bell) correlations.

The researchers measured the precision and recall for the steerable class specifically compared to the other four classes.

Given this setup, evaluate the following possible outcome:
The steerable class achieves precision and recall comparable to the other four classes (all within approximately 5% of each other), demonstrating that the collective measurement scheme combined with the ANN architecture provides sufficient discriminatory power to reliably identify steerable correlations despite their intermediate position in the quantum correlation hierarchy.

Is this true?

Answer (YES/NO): NO